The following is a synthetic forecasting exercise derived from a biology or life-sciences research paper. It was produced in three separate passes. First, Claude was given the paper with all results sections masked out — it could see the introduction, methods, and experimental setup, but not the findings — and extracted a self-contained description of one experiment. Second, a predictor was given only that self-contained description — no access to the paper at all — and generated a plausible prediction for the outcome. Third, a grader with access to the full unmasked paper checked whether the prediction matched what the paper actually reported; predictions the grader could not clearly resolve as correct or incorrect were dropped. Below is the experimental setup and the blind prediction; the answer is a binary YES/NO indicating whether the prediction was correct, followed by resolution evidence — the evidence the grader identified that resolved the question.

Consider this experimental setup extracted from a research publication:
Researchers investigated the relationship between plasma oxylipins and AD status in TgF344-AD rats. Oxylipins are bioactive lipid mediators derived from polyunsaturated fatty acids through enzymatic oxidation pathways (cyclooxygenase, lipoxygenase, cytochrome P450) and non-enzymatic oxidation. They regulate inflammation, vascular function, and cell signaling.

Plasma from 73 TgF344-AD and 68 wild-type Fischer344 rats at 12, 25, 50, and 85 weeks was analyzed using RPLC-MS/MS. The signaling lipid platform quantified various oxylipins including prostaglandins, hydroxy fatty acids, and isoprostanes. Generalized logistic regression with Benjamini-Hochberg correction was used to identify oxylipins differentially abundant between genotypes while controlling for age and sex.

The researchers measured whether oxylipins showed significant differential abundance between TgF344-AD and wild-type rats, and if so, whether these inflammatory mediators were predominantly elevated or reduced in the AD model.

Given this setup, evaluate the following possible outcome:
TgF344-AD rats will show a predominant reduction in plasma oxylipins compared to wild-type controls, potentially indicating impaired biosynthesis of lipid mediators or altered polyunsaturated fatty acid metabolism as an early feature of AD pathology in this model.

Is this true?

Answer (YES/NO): NO